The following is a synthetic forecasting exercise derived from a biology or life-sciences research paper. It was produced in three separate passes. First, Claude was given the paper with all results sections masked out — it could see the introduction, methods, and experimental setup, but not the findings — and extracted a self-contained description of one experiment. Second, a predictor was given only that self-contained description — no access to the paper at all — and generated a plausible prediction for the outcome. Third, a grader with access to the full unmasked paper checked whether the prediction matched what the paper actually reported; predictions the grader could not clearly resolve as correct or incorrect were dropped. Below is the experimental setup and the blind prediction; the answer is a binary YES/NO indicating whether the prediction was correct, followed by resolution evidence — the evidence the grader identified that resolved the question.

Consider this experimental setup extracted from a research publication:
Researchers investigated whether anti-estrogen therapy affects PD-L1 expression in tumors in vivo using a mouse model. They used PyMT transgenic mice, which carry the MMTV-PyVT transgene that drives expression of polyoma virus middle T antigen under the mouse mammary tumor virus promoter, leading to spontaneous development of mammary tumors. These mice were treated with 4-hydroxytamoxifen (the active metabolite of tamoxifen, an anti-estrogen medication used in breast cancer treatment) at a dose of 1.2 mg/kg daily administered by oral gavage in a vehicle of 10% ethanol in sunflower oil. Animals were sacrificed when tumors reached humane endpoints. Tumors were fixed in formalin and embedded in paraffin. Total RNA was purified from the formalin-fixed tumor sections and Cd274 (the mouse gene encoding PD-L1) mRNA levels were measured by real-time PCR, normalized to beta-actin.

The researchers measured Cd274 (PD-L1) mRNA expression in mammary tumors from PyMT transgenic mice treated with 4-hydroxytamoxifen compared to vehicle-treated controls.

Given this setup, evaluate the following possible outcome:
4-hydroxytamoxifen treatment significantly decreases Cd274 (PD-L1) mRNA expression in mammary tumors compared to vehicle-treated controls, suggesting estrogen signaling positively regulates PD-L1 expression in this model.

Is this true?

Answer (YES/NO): NO